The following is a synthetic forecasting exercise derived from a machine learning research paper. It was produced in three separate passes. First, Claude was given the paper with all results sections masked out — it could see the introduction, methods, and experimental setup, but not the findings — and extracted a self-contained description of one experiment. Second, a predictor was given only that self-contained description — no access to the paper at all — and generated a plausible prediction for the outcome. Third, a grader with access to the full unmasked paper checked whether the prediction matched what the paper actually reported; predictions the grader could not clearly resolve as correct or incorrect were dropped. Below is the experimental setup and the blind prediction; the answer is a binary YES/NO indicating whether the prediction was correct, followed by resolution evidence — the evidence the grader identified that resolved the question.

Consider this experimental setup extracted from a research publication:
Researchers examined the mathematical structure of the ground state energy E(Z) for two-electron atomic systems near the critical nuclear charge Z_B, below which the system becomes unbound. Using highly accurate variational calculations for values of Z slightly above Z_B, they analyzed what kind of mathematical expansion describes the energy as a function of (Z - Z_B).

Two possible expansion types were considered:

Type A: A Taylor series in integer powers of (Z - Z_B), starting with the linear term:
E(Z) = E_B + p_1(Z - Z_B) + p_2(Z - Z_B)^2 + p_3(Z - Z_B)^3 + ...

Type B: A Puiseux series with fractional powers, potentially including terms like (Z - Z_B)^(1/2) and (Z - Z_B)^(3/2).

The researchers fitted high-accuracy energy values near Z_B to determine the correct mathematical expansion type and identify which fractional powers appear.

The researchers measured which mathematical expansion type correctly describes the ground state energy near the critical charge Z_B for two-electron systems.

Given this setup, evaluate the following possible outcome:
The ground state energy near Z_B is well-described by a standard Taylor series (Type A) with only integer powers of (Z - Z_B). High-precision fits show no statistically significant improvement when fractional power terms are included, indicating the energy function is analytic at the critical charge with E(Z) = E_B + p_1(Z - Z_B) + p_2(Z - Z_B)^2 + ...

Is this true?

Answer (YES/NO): NO